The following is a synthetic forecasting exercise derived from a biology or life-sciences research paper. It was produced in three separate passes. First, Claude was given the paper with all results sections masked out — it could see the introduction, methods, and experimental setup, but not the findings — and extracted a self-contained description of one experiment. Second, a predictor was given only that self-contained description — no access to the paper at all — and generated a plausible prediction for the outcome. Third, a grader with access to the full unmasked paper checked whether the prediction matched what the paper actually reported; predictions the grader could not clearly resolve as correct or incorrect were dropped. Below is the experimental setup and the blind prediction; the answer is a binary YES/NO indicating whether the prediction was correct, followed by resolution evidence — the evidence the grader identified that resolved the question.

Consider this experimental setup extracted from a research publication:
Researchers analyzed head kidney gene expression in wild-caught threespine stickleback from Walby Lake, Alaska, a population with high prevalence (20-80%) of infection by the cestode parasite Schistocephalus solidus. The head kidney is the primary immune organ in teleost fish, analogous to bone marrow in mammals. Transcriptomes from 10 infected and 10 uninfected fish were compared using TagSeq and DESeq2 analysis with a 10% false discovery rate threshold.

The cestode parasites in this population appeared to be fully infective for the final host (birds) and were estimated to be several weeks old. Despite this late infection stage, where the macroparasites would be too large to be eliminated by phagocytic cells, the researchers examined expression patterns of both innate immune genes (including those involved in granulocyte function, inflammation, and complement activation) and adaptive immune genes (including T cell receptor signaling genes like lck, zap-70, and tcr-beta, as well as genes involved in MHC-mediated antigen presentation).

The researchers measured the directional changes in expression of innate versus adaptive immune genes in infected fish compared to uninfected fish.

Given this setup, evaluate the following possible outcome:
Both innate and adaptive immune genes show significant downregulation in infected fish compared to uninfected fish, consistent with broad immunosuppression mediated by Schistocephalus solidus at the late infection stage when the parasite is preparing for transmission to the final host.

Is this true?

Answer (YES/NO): NO